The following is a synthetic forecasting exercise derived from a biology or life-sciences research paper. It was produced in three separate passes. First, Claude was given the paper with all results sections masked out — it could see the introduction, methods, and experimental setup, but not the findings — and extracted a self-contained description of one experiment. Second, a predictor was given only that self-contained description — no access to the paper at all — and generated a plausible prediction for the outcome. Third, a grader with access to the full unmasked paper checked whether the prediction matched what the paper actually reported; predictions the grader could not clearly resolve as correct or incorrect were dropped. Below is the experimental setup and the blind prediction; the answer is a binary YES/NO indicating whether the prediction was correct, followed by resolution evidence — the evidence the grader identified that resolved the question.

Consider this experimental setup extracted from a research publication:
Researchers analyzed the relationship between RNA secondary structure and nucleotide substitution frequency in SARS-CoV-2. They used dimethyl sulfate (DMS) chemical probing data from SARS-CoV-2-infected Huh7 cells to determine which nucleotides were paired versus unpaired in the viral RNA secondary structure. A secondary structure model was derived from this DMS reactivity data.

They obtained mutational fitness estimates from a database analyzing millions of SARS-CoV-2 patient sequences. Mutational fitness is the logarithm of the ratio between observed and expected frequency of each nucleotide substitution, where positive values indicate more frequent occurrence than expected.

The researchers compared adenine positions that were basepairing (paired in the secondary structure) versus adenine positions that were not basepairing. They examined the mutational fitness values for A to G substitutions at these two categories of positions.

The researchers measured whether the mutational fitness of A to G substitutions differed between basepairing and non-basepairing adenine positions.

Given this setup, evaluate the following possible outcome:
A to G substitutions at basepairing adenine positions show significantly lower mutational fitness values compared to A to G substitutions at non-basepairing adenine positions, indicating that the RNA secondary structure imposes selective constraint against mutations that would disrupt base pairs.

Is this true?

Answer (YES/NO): NO